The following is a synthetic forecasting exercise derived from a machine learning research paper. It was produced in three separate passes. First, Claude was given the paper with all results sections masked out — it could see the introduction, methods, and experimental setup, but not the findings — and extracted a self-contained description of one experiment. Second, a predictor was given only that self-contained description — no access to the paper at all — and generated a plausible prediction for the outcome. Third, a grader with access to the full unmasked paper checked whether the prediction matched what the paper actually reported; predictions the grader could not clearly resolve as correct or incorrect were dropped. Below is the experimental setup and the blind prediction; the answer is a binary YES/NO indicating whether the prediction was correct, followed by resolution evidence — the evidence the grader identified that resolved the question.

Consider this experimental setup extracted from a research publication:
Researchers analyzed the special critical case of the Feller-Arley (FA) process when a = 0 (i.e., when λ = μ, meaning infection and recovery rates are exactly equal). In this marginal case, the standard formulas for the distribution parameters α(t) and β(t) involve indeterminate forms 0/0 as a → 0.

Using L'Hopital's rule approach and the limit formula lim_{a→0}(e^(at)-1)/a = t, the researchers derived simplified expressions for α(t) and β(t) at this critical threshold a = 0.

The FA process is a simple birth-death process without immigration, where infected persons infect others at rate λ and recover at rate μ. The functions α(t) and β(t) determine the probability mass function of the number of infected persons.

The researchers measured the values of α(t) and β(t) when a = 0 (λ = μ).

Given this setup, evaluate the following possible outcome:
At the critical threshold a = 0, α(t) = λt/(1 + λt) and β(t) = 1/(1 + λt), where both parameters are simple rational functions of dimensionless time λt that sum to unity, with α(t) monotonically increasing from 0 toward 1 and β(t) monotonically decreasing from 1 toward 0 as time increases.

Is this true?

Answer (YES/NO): NO